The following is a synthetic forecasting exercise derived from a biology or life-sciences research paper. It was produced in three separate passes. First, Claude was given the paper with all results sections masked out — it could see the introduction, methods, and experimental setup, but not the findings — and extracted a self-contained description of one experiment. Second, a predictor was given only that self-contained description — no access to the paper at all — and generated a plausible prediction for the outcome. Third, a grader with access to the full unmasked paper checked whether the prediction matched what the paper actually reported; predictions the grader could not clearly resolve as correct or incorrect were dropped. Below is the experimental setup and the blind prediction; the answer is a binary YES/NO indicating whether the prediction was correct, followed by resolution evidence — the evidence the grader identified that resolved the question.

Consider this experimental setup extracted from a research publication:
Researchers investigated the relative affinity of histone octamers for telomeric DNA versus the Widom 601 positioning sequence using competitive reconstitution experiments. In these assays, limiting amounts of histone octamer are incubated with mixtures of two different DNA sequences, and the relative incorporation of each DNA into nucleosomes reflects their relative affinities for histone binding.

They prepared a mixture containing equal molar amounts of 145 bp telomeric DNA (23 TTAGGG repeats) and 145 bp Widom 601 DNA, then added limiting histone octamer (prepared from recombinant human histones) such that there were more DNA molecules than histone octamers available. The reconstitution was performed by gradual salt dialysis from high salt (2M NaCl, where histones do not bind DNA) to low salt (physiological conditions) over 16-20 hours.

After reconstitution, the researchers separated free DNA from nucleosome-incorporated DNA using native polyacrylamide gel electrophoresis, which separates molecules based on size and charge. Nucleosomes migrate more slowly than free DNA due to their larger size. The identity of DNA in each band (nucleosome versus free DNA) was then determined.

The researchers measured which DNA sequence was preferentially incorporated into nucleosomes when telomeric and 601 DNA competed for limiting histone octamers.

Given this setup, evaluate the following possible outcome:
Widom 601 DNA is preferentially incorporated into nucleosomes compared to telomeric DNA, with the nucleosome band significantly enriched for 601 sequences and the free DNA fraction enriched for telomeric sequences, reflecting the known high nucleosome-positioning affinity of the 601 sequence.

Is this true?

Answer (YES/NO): YES